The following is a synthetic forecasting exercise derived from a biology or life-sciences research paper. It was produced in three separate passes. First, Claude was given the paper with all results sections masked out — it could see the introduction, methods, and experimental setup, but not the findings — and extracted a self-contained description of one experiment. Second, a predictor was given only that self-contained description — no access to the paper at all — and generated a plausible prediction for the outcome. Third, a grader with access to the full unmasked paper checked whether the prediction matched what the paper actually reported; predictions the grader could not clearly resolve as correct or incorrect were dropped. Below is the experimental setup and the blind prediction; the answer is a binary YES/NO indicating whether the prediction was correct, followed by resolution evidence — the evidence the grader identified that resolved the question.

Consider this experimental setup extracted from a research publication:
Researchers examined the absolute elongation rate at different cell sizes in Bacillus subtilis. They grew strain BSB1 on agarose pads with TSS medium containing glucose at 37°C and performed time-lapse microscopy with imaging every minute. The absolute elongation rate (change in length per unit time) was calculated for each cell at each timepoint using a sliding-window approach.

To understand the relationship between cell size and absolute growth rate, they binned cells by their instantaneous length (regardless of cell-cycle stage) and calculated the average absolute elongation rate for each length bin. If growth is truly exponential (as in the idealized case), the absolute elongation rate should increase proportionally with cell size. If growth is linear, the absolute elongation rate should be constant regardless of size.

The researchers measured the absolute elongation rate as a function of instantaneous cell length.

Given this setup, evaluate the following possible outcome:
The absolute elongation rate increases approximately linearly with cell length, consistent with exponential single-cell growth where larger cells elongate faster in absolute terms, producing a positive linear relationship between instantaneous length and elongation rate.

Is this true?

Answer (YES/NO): NO